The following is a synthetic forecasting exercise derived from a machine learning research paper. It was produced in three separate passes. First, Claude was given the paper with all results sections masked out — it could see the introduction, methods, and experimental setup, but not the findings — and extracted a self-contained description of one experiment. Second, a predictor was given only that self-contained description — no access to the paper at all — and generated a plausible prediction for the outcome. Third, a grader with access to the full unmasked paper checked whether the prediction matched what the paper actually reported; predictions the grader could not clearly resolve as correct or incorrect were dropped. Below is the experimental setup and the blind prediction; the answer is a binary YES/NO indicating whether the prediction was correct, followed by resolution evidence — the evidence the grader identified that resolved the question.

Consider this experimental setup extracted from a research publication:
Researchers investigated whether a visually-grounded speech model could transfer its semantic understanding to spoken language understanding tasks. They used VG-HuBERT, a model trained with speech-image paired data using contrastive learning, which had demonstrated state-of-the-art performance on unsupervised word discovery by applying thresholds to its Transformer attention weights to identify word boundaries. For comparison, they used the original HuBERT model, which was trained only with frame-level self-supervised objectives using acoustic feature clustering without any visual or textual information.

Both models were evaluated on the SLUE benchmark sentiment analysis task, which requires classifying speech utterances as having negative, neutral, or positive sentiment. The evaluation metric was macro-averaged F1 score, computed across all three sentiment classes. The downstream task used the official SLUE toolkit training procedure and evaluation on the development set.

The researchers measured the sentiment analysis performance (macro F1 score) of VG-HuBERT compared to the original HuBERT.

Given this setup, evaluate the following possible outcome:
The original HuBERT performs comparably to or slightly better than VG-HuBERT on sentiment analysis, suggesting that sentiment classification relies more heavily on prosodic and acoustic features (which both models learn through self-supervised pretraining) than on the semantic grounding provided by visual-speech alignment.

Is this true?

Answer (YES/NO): YES